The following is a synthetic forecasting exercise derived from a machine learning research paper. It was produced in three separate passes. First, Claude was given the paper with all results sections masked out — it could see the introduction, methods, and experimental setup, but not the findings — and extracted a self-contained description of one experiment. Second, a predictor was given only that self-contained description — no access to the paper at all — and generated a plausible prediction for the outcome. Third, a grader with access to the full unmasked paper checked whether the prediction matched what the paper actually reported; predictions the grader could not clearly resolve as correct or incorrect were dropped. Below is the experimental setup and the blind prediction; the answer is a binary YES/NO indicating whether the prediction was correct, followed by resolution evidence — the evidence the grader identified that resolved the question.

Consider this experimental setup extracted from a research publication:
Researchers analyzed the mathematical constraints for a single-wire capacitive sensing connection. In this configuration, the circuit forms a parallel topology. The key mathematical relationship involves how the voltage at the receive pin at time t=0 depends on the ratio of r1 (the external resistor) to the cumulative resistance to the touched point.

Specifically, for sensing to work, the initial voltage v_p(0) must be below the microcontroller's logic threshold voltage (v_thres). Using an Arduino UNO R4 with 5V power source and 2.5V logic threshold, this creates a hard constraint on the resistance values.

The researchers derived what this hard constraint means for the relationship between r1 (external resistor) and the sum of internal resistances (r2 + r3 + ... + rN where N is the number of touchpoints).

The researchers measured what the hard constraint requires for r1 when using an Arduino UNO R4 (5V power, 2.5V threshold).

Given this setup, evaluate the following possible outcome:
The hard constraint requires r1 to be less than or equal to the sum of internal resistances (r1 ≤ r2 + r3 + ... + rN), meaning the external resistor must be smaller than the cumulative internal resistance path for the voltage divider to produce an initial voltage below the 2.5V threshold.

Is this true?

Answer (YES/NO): NO